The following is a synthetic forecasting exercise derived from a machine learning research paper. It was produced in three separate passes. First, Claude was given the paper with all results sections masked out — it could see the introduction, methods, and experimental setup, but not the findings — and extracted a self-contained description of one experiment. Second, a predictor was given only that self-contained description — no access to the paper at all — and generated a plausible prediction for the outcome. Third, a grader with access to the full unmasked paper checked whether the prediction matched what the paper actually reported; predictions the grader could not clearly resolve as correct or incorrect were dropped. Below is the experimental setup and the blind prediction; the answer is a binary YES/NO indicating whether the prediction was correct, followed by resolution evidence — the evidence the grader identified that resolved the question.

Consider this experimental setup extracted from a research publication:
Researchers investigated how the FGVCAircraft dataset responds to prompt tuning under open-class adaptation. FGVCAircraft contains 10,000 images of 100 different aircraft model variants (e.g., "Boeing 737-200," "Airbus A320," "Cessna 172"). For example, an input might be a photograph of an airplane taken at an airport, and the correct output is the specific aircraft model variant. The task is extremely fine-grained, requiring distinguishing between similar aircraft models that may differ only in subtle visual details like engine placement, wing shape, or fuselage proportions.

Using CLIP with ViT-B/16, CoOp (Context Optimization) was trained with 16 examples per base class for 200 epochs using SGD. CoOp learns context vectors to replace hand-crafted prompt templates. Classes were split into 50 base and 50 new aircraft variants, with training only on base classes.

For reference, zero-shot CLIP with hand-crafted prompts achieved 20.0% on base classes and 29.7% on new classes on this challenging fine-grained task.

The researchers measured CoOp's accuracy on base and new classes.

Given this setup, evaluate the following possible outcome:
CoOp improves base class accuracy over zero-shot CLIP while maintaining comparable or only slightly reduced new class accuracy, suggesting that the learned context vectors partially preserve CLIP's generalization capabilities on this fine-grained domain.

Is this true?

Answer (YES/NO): NO